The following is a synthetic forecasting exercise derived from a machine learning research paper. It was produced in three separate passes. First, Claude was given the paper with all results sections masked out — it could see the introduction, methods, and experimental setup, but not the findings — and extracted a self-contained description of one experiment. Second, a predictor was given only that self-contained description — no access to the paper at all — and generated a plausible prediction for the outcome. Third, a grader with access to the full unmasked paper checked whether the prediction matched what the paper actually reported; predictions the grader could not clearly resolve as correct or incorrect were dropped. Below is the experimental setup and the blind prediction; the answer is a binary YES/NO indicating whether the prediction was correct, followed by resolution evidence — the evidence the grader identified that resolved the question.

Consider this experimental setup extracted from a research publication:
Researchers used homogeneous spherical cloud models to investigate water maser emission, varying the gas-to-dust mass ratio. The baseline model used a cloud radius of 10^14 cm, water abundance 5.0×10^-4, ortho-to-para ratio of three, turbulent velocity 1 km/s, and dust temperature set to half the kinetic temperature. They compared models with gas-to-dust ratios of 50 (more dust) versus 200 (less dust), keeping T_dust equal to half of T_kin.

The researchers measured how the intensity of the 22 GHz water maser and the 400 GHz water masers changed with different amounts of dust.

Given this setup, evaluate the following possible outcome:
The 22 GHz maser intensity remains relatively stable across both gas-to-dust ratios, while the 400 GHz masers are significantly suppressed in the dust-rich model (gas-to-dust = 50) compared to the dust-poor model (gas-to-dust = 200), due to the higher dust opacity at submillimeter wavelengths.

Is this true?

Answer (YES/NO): NO